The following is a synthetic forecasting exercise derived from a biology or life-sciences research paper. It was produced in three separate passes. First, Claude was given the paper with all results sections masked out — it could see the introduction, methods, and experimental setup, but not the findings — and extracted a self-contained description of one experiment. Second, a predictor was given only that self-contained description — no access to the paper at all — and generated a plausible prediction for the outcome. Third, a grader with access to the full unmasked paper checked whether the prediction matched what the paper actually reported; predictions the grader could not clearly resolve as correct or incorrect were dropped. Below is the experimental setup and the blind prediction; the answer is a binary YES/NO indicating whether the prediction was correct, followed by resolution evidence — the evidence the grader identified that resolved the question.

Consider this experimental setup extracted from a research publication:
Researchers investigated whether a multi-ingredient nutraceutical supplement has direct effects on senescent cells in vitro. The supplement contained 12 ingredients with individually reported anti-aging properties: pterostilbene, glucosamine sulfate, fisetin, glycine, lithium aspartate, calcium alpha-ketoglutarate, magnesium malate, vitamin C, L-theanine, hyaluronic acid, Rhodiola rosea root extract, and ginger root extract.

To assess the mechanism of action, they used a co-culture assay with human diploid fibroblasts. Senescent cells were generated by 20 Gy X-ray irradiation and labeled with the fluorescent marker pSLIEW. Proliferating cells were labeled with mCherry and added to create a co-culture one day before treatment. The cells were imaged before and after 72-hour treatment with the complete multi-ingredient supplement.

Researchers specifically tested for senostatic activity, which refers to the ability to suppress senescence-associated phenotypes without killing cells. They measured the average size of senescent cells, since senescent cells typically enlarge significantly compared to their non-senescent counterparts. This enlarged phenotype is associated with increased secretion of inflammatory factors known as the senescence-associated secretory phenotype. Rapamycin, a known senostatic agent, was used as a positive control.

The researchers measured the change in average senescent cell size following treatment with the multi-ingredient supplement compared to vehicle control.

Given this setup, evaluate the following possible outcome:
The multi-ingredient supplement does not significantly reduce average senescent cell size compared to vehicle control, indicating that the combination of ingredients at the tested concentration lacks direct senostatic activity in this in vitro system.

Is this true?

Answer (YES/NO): NO